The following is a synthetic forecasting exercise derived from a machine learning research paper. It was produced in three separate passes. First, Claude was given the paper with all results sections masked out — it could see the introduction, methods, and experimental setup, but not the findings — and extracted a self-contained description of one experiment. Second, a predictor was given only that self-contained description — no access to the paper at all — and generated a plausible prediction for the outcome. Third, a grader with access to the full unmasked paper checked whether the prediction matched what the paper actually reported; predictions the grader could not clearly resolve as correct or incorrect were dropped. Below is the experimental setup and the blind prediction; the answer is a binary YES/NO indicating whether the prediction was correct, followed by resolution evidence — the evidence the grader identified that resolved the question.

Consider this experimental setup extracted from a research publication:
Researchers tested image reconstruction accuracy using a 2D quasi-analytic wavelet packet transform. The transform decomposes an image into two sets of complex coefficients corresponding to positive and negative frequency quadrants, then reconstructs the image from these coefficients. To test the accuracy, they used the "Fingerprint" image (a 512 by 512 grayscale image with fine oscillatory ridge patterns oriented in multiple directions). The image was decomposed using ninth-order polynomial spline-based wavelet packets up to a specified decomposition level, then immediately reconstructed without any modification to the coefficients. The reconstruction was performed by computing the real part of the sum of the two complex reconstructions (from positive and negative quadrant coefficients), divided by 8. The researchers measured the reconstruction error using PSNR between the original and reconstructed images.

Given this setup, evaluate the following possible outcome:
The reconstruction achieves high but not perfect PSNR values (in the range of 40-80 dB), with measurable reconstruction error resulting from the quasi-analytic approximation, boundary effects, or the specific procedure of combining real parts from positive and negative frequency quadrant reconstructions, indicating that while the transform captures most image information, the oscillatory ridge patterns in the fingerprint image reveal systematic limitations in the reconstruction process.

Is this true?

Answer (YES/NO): NO